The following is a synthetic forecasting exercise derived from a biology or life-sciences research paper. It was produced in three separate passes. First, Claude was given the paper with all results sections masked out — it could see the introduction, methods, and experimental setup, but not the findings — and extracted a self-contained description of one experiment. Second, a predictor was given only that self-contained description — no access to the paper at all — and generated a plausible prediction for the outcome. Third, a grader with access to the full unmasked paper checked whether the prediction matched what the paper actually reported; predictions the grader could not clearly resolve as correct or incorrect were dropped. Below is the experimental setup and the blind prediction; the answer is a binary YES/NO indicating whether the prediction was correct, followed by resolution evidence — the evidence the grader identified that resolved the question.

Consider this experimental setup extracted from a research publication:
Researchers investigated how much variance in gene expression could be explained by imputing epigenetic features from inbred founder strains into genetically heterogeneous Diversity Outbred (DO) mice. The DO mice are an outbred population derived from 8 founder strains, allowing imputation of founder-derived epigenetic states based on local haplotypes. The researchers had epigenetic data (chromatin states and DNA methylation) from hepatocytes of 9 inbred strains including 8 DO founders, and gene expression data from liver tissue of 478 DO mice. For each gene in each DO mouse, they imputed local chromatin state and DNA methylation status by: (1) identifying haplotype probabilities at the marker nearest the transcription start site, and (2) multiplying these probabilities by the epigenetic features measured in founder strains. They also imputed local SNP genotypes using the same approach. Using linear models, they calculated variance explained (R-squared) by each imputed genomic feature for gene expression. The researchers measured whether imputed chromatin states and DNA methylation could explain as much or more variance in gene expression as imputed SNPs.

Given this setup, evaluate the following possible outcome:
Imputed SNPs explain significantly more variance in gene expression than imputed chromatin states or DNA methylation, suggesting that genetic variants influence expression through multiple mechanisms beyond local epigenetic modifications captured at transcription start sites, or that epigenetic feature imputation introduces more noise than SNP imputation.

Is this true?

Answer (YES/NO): NO